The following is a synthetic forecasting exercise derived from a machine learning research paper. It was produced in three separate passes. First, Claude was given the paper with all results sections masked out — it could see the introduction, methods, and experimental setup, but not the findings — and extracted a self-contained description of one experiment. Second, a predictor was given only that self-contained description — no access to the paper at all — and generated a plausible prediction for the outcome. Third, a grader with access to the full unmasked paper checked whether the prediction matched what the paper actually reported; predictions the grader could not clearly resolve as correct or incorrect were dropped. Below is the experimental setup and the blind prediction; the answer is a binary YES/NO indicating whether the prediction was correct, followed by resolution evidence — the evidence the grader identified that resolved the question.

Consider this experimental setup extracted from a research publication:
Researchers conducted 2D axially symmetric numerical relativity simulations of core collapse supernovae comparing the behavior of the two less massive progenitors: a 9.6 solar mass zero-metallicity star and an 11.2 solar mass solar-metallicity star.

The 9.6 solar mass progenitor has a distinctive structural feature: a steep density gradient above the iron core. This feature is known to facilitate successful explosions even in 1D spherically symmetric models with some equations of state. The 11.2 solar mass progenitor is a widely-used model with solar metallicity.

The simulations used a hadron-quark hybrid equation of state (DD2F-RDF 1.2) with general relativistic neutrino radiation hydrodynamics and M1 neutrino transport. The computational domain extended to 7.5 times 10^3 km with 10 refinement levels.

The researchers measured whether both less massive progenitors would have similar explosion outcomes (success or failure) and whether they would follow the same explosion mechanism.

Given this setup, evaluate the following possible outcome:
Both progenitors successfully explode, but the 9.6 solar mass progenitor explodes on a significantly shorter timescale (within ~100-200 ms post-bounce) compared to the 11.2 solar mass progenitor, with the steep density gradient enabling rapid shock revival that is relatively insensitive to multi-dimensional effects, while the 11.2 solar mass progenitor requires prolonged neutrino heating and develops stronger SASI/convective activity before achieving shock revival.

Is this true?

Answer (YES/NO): NO